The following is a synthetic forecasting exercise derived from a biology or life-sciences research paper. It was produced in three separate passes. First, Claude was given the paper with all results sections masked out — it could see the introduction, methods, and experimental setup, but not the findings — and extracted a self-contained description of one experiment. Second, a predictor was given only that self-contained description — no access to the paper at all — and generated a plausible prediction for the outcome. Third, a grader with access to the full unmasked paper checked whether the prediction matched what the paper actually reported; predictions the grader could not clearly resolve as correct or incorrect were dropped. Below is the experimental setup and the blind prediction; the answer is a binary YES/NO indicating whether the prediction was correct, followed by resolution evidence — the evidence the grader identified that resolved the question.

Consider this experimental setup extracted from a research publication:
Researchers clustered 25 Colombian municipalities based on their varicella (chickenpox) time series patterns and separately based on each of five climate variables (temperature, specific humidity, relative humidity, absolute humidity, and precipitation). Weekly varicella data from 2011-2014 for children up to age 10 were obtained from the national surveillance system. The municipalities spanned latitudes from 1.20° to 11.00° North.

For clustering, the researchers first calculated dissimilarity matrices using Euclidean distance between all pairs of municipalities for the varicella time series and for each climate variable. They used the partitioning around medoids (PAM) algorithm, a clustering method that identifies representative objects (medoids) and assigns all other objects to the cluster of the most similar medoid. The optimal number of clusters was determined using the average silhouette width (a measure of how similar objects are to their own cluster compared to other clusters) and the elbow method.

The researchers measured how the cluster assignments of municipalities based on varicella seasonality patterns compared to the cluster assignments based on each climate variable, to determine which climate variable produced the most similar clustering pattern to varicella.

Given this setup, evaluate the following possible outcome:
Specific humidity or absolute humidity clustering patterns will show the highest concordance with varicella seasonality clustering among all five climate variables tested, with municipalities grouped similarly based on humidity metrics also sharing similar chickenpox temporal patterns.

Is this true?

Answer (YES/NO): NO